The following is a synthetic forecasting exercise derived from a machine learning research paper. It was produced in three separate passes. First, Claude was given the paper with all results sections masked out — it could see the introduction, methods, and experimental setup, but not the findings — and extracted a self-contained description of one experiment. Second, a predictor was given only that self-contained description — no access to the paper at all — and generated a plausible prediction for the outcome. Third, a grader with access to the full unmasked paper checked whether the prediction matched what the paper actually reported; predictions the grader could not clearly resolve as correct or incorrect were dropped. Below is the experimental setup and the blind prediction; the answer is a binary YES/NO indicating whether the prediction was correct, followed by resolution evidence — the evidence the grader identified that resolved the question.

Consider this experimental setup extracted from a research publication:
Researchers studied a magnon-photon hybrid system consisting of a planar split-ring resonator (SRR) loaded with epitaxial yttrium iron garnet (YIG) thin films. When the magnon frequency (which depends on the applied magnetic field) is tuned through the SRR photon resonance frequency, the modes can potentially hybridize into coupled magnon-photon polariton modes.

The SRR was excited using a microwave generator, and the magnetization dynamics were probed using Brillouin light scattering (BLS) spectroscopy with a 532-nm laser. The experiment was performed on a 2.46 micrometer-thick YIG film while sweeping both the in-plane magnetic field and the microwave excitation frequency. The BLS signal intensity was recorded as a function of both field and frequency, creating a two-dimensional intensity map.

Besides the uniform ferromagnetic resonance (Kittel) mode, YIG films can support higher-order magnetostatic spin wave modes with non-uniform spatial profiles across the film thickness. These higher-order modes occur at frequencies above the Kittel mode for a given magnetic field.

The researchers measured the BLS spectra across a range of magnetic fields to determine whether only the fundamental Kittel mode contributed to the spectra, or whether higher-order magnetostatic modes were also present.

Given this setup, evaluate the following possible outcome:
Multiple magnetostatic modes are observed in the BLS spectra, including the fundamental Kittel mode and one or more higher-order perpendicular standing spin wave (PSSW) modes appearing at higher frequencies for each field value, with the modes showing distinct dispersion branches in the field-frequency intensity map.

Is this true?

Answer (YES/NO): NO